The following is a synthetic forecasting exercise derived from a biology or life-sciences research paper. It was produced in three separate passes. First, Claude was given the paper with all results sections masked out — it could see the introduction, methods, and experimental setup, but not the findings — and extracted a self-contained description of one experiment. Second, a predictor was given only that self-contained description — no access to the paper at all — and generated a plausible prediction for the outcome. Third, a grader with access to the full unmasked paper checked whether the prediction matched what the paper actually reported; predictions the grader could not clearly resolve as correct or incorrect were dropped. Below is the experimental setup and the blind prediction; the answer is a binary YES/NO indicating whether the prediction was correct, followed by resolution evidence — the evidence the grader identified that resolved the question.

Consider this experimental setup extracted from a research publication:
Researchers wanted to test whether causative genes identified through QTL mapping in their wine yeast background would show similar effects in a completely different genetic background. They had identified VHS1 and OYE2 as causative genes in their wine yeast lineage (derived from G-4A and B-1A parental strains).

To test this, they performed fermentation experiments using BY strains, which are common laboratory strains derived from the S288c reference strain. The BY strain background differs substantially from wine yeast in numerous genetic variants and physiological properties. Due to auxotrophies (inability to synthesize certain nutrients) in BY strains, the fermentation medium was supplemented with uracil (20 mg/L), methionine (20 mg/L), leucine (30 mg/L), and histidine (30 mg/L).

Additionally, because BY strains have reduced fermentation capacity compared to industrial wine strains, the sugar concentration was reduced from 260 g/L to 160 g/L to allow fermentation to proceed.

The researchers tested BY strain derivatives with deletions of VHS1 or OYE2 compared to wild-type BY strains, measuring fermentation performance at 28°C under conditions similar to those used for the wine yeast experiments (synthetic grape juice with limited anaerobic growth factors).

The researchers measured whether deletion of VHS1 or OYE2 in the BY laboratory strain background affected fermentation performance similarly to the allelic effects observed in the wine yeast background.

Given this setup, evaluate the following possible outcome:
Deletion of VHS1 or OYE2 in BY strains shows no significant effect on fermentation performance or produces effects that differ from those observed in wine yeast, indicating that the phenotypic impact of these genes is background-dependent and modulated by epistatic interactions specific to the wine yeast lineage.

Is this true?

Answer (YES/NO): NO